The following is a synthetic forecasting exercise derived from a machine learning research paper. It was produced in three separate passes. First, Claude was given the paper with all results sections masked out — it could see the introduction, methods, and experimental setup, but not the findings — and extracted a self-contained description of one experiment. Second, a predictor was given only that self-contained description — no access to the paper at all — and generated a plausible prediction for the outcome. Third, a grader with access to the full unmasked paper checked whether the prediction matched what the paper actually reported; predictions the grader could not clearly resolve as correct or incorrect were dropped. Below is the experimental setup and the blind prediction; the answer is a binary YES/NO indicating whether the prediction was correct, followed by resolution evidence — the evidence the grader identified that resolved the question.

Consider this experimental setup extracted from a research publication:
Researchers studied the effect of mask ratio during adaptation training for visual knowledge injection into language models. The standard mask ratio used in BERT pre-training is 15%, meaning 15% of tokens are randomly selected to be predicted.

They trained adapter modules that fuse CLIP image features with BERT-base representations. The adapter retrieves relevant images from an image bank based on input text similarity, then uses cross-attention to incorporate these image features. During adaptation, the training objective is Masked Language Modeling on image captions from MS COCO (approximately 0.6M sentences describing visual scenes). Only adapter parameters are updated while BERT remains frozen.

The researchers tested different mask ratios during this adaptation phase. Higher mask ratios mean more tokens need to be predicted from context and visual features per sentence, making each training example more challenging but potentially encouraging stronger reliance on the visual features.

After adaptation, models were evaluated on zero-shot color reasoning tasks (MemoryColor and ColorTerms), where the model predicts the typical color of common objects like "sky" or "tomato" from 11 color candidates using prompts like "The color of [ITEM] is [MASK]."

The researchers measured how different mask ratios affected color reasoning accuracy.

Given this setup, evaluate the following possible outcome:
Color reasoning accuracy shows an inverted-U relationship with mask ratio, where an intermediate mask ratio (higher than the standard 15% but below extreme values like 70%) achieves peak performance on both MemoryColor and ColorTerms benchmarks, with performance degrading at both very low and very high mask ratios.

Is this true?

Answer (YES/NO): YES